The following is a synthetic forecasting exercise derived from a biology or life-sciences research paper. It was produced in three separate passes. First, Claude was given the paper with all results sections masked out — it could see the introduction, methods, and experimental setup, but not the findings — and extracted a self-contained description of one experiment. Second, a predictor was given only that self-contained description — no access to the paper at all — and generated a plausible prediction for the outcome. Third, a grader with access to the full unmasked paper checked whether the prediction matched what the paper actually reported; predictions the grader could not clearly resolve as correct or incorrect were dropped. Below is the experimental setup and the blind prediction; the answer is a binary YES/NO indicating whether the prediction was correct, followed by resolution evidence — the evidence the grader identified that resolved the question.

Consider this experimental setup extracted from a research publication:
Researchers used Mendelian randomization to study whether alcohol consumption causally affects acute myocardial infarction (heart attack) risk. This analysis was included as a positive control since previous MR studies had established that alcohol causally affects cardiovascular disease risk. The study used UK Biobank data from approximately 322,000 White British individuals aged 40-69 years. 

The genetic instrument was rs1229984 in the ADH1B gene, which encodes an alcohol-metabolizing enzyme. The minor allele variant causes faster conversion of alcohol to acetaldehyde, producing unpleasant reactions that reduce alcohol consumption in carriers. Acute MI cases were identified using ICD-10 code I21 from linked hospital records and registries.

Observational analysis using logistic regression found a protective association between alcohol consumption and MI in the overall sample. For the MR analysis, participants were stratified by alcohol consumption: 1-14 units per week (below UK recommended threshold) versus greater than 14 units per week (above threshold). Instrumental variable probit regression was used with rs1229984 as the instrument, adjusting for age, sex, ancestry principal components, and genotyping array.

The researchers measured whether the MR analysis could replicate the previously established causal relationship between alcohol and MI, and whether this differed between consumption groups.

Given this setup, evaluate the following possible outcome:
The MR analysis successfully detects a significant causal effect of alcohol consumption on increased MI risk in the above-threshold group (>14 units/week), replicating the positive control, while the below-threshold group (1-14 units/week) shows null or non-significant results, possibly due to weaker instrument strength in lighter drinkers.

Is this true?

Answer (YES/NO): YES